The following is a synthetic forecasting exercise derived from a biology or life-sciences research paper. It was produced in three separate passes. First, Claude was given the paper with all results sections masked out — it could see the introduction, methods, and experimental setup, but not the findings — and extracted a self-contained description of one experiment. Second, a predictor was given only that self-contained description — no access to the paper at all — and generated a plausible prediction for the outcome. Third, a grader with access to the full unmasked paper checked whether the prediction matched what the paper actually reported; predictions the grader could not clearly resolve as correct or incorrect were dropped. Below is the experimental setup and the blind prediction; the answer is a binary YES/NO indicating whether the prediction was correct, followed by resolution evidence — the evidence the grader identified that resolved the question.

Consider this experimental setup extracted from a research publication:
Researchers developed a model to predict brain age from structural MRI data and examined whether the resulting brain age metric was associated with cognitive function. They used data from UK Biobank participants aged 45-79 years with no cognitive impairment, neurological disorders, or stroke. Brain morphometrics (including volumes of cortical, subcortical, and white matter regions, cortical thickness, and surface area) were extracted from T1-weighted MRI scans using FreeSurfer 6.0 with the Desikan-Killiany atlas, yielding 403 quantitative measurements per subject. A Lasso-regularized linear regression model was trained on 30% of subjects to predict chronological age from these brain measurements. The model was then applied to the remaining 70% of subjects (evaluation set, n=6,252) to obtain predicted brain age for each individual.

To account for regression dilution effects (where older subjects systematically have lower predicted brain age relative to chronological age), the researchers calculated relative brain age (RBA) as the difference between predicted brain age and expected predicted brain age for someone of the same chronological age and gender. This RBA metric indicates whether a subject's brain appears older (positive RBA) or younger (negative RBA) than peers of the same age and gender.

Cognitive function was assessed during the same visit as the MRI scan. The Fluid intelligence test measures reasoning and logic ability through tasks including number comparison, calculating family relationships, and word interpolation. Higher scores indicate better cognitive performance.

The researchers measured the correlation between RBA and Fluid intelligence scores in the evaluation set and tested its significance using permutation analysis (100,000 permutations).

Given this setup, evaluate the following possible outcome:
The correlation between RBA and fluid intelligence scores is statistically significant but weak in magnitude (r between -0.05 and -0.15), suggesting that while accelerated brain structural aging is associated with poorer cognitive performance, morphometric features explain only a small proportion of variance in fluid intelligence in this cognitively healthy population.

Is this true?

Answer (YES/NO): YES